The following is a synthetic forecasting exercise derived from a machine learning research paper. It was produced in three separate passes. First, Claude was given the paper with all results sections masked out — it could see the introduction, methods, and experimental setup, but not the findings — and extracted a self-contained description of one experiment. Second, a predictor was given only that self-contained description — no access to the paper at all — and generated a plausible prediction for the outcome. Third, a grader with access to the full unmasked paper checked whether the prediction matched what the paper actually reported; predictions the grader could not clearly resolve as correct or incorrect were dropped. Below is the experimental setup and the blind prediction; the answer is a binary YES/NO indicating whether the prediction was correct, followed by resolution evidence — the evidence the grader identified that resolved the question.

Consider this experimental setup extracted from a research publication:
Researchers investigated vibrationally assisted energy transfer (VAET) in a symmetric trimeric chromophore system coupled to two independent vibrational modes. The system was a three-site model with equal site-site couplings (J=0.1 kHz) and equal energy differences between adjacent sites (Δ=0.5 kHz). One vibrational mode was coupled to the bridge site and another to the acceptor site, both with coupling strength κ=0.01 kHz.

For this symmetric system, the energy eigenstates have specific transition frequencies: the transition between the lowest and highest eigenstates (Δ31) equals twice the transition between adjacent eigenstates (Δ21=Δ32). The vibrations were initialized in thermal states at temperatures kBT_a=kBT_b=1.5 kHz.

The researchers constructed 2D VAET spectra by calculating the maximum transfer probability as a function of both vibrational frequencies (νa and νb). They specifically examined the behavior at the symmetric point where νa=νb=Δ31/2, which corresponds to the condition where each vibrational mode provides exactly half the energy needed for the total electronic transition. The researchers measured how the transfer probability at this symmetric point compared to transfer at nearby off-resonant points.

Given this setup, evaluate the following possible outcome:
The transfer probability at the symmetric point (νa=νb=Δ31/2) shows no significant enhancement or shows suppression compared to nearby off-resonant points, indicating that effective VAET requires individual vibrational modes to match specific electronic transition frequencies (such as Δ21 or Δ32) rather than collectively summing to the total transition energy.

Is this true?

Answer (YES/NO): NO